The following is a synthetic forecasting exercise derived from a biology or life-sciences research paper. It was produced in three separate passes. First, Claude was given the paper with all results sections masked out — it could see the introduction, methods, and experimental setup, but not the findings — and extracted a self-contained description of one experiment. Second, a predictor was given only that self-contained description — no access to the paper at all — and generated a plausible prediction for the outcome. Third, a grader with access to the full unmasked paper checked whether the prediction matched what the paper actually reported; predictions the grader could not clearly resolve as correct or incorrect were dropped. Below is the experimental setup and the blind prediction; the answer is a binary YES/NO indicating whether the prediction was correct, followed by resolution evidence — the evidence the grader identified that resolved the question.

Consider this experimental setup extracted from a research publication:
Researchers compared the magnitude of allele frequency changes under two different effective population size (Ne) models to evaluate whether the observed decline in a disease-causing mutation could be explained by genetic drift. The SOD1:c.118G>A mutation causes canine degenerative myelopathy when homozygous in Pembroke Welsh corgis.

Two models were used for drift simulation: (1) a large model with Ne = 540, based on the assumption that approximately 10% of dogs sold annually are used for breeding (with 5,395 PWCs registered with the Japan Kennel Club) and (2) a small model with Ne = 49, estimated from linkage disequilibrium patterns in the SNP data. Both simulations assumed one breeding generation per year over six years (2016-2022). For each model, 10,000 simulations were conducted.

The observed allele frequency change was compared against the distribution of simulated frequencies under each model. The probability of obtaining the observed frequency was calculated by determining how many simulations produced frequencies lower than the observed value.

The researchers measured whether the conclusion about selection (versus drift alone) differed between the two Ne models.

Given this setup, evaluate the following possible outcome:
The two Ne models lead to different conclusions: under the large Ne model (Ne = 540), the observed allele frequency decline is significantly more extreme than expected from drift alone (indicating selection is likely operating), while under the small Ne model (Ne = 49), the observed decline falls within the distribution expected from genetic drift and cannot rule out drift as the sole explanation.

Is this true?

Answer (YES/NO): NO